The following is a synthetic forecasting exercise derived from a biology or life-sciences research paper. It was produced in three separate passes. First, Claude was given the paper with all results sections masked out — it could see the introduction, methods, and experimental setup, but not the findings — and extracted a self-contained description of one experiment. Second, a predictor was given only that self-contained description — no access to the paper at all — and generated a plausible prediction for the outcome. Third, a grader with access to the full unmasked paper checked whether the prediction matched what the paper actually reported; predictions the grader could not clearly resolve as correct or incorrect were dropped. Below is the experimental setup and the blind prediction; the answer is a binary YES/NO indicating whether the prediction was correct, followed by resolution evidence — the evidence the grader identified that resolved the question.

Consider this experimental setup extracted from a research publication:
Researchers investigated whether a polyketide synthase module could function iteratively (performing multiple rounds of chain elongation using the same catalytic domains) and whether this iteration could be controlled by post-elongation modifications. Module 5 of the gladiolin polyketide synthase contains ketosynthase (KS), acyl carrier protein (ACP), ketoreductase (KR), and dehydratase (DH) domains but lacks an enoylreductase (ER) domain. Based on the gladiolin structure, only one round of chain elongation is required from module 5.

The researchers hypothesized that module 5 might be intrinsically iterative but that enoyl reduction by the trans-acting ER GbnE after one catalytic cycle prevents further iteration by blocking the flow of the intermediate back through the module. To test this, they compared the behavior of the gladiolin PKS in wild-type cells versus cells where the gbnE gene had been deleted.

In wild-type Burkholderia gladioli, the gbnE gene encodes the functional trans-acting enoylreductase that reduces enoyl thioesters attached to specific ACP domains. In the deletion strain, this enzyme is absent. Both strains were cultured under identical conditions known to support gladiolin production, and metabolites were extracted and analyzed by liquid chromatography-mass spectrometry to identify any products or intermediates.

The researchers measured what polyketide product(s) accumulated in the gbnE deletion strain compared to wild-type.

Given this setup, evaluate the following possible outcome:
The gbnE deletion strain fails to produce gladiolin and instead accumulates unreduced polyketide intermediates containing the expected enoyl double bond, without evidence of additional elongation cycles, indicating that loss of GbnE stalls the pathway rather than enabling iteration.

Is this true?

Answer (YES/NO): NO